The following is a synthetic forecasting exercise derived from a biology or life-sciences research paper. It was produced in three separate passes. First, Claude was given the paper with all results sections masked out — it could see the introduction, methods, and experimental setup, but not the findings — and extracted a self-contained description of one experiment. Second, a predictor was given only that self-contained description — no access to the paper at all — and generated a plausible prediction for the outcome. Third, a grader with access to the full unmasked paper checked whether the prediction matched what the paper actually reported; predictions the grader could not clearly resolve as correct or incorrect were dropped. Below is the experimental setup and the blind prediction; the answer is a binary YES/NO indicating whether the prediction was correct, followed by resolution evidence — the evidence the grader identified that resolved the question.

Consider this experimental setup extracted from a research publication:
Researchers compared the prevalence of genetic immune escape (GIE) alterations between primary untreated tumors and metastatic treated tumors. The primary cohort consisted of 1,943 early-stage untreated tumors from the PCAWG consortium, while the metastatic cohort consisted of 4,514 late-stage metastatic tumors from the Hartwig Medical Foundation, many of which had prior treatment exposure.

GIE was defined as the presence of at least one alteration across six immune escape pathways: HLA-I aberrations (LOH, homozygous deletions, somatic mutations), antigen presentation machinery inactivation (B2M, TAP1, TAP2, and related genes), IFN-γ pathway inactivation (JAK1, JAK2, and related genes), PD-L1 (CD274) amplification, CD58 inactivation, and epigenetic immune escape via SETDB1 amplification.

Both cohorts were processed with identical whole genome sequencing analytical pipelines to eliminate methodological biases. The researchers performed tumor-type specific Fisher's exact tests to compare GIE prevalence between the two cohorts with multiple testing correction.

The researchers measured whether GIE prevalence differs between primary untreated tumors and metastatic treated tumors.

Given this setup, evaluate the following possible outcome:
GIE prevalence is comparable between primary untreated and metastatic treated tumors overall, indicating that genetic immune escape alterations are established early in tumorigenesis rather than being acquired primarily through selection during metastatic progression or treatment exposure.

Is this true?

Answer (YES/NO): YES